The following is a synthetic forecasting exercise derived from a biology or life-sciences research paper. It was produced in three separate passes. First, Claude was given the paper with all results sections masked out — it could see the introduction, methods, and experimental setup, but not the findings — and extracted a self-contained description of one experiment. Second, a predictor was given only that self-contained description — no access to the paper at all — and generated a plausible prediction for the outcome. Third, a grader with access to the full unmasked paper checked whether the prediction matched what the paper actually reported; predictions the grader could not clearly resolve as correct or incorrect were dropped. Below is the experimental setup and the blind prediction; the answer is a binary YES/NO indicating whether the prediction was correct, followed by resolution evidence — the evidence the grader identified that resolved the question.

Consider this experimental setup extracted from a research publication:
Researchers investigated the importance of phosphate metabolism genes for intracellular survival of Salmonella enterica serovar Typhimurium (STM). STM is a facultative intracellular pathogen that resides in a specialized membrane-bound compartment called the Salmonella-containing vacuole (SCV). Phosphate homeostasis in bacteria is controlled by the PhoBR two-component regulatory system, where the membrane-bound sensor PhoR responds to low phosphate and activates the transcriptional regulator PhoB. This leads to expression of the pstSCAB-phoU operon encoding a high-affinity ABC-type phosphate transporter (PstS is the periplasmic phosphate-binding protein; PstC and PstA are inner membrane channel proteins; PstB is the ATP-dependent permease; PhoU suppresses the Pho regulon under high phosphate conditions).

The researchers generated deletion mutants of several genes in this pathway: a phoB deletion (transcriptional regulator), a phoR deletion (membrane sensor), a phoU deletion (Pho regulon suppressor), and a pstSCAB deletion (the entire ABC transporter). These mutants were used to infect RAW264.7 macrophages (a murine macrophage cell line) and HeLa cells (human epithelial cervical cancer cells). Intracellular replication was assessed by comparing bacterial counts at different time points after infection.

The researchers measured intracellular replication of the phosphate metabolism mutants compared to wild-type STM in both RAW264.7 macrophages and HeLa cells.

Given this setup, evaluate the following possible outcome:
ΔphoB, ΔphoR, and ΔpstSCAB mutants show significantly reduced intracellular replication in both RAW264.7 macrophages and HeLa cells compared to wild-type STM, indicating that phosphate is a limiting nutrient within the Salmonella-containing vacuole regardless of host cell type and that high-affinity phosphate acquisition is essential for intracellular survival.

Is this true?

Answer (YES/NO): YES